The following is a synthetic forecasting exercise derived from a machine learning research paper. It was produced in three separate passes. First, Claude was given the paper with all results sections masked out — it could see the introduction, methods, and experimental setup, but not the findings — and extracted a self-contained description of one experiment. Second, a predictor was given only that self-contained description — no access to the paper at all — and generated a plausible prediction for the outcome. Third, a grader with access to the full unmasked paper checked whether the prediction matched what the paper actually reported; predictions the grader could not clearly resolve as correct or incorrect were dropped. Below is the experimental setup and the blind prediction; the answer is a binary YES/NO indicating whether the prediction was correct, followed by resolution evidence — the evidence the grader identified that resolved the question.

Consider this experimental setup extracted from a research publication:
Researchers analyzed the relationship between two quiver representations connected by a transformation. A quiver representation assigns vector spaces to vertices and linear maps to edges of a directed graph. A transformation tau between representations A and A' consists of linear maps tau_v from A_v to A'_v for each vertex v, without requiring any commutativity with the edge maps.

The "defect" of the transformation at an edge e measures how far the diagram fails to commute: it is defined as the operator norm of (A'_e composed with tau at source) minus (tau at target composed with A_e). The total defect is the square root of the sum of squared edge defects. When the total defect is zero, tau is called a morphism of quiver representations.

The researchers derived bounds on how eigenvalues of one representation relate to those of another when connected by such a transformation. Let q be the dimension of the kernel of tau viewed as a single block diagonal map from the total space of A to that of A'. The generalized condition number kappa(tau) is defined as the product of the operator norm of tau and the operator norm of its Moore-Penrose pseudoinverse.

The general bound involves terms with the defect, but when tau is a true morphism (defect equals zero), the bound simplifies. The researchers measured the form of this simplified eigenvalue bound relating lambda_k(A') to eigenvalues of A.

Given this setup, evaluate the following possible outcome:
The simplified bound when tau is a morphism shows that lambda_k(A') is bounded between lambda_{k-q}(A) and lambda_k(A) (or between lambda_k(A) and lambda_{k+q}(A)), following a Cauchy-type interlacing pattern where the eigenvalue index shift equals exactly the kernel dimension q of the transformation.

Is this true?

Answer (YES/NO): NO